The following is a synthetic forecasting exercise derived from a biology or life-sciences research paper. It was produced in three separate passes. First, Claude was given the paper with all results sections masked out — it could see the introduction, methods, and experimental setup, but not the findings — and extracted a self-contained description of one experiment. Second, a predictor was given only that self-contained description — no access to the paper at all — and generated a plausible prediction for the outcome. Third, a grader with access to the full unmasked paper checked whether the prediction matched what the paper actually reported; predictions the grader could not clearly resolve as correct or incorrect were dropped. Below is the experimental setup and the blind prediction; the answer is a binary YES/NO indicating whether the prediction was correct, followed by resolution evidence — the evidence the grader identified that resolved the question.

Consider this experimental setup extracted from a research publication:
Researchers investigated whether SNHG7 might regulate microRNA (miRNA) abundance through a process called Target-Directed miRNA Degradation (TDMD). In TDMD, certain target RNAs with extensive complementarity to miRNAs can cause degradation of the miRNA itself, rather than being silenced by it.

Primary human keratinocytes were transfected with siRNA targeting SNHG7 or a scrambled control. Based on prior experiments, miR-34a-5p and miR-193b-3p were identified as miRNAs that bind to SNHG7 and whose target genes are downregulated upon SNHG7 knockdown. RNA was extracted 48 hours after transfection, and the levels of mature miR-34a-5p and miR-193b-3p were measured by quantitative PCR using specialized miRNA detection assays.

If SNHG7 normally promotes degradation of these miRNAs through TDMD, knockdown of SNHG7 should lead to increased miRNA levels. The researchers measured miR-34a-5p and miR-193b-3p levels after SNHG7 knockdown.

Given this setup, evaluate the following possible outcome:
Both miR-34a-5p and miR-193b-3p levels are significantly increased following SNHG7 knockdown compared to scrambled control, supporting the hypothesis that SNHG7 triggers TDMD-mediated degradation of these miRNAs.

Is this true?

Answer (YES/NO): NO